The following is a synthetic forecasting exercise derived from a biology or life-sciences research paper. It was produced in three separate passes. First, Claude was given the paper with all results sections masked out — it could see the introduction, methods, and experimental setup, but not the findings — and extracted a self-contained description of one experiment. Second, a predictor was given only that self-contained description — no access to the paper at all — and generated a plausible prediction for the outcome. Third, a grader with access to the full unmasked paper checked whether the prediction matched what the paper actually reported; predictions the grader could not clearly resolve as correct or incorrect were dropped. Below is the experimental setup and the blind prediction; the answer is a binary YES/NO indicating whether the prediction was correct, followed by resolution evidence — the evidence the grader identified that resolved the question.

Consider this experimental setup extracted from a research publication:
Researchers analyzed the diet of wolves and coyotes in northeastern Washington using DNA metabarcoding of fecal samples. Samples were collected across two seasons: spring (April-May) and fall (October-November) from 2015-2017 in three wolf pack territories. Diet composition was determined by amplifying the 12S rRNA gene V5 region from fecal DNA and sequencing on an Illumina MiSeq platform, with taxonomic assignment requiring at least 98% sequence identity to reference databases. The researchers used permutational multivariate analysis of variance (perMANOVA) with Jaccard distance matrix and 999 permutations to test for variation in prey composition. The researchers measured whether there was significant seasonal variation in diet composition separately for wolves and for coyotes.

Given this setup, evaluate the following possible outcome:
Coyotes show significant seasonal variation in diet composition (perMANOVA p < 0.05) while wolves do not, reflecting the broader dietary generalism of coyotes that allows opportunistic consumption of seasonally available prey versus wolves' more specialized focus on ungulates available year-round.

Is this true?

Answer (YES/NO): YES